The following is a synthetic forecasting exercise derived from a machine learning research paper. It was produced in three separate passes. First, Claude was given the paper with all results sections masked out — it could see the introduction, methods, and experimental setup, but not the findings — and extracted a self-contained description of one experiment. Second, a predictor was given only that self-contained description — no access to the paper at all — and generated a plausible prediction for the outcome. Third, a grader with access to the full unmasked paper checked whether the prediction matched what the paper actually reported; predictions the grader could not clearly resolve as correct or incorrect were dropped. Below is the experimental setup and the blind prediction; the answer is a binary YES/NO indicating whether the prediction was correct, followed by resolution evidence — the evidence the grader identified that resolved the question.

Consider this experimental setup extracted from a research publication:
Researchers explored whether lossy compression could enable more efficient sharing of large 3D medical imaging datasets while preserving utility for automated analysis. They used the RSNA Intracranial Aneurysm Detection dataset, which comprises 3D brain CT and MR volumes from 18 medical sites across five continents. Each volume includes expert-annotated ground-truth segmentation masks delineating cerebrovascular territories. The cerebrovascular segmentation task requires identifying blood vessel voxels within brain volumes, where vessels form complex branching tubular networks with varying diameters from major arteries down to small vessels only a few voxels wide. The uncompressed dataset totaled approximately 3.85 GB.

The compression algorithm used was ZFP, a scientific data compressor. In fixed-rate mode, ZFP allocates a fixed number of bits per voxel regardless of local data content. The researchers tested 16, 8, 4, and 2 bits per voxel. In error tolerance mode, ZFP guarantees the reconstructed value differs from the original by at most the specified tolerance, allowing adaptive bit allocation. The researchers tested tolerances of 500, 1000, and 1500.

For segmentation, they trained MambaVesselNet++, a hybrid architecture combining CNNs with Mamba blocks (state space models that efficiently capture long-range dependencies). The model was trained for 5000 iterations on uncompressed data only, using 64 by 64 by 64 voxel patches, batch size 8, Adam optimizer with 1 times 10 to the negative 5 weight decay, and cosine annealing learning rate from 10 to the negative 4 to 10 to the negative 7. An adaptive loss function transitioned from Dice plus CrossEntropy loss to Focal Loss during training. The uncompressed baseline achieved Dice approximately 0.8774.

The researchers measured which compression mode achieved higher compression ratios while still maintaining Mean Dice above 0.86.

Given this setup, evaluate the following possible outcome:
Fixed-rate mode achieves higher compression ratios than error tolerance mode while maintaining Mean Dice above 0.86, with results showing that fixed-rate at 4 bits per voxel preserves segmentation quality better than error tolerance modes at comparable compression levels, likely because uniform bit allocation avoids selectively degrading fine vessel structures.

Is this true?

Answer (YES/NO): NO